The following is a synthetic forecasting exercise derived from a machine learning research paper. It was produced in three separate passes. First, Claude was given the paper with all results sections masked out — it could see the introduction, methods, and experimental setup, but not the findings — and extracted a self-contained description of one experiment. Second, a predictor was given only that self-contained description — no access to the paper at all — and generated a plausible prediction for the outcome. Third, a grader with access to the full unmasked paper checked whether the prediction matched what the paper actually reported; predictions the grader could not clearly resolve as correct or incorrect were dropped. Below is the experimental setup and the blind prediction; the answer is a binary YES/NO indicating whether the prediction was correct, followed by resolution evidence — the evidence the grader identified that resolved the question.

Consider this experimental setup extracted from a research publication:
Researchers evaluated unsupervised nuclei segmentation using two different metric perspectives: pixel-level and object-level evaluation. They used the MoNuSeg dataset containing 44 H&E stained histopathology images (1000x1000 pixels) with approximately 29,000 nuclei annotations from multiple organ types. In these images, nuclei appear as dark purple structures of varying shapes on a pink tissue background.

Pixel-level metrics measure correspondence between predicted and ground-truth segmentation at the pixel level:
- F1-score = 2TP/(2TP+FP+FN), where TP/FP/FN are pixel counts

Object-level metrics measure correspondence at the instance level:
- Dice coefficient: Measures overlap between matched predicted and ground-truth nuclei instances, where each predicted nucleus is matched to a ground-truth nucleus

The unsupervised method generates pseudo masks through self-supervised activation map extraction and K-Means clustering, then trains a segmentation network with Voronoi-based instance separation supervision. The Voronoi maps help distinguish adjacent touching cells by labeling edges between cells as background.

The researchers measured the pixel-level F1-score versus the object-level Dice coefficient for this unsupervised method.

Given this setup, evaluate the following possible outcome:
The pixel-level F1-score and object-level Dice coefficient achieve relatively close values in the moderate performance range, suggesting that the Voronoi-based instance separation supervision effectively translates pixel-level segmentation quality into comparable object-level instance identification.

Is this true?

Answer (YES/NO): YES